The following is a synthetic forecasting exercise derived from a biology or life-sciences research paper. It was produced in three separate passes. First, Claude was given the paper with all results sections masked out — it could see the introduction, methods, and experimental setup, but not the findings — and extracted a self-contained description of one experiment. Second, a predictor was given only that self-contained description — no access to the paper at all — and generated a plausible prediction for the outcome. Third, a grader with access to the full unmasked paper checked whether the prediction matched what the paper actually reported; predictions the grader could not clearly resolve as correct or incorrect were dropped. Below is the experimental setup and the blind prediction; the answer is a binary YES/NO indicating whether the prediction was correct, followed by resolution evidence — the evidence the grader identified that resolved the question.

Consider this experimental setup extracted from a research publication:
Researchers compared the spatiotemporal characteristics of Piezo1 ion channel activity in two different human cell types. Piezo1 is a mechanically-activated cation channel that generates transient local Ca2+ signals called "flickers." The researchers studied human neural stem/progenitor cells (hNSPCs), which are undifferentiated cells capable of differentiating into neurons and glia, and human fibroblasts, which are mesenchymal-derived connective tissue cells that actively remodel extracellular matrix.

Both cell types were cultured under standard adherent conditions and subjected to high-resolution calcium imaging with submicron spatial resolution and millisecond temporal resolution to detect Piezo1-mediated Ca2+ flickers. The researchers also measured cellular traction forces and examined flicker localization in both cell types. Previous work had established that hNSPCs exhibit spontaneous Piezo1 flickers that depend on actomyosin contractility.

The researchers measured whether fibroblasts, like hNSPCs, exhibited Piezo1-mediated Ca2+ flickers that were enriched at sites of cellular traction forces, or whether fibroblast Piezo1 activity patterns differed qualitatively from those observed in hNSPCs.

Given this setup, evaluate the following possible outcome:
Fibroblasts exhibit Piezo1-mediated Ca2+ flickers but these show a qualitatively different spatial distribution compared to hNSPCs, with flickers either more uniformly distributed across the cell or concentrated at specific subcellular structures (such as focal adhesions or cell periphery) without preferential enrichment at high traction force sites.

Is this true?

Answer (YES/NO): NO